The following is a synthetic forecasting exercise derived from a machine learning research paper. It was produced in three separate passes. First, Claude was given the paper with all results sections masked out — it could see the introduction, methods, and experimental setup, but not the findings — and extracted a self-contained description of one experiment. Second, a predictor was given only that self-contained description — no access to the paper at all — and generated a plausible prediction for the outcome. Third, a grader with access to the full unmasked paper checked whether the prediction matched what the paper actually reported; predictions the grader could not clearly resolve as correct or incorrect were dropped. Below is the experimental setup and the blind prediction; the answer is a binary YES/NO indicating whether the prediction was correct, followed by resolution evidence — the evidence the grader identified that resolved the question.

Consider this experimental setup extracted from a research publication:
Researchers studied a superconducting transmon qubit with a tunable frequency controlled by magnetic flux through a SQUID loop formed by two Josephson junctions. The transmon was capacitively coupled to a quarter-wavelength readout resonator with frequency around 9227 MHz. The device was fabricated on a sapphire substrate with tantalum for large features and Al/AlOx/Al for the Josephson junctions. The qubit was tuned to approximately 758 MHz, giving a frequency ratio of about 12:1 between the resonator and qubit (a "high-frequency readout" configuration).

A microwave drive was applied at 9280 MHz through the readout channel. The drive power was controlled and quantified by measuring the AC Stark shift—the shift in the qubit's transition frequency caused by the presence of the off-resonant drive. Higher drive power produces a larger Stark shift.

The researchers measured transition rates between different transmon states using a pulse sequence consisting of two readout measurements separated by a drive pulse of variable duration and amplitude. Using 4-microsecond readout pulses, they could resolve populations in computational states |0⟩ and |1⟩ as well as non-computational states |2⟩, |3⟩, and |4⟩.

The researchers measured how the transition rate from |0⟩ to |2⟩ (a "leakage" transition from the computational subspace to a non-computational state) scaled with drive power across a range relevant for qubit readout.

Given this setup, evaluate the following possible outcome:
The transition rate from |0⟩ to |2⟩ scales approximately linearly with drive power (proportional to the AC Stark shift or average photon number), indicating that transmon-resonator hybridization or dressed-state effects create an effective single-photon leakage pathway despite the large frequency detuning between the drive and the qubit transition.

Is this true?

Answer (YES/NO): YES